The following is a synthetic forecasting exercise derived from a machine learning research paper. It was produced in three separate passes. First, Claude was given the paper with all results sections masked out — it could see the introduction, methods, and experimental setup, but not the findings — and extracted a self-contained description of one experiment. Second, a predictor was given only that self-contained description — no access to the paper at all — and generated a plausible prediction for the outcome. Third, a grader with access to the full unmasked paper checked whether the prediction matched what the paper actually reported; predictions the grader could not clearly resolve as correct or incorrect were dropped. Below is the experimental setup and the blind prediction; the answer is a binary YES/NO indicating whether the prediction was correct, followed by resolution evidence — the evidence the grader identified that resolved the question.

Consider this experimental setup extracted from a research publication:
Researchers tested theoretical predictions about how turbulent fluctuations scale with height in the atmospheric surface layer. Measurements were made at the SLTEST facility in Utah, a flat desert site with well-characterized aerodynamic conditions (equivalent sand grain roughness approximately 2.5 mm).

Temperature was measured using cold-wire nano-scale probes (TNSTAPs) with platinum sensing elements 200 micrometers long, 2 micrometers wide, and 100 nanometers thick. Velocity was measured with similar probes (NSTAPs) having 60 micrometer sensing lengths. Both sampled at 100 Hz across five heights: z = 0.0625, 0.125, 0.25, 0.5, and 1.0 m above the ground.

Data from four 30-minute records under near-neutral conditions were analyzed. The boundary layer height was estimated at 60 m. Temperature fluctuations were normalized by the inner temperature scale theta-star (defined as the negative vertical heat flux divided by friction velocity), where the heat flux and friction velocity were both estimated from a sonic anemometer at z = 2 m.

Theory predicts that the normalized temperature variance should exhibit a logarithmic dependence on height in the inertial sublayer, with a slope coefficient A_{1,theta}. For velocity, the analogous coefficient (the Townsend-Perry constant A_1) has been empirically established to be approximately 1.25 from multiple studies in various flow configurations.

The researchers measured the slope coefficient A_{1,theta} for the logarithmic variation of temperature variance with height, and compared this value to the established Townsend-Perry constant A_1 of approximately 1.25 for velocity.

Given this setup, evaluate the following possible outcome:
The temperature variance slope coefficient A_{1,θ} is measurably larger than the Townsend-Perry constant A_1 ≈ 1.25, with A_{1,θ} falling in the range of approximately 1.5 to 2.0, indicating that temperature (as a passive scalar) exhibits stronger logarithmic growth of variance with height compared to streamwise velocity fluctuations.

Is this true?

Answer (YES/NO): NO